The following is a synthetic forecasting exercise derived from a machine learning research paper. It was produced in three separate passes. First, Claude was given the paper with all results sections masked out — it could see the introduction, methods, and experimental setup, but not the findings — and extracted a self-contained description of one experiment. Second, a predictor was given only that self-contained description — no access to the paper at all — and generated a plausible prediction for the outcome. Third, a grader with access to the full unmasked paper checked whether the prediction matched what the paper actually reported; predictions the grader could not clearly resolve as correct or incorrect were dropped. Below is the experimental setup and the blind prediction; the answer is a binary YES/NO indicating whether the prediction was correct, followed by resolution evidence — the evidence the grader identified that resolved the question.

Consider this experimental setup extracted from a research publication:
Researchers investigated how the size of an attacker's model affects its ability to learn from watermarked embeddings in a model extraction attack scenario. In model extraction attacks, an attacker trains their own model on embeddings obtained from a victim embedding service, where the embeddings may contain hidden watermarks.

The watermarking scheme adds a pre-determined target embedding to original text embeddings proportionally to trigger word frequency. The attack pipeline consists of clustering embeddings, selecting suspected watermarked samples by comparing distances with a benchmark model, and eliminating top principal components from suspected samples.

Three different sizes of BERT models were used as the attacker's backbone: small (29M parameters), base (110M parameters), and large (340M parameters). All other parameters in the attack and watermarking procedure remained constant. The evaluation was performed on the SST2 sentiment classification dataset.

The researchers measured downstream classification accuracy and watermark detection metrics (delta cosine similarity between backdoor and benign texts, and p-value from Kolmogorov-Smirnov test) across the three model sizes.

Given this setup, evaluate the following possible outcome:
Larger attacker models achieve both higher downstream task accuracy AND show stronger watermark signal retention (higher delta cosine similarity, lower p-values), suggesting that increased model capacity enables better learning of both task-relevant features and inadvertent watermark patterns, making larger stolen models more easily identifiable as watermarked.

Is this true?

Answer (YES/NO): NO